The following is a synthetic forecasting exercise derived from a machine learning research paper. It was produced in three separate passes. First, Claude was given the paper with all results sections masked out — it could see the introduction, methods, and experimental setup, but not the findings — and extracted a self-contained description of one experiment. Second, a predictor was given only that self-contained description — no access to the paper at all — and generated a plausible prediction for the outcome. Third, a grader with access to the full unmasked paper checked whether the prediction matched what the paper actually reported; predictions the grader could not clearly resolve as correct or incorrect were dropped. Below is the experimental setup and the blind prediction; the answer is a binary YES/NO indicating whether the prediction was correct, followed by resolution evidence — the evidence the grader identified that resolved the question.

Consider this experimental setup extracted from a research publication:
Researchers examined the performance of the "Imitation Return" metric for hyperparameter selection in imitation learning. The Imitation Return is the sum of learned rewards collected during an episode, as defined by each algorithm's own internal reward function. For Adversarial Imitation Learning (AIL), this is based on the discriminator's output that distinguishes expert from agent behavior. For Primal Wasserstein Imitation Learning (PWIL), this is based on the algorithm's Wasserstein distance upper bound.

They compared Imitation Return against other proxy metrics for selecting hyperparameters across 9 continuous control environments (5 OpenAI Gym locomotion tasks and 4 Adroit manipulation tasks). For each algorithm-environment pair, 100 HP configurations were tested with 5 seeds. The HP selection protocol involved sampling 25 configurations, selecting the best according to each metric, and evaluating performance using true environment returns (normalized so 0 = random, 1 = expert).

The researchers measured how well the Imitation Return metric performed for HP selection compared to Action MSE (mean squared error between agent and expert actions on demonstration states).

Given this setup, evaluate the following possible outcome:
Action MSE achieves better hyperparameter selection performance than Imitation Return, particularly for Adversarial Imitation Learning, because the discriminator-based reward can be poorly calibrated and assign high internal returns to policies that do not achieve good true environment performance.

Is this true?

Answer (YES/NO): NO